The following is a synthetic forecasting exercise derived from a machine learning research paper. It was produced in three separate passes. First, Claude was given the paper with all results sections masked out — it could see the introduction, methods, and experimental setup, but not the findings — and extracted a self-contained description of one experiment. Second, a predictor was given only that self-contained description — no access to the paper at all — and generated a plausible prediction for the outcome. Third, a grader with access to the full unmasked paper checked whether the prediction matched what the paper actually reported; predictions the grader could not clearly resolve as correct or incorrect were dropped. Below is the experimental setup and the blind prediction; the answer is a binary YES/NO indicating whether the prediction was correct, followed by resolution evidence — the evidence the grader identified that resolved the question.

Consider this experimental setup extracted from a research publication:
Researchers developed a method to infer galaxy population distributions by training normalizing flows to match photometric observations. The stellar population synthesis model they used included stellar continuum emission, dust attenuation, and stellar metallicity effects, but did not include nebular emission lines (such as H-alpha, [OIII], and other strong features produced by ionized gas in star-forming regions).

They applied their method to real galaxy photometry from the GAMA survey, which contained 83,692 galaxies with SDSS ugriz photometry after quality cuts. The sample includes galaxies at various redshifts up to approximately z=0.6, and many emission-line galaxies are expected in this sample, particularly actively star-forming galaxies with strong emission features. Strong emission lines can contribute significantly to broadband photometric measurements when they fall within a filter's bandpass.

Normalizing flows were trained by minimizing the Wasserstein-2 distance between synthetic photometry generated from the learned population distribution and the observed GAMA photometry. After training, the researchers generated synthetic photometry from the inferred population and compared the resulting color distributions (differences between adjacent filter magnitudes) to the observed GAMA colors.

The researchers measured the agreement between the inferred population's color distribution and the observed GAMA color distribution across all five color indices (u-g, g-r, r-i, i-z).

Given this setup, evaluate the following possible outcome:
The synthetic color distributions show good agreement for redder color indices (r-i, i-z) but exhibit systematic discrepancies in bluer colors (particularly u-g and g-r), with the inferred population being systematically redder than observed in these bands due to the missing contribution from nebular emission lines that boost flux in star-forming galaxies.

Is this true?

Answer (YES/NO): NO